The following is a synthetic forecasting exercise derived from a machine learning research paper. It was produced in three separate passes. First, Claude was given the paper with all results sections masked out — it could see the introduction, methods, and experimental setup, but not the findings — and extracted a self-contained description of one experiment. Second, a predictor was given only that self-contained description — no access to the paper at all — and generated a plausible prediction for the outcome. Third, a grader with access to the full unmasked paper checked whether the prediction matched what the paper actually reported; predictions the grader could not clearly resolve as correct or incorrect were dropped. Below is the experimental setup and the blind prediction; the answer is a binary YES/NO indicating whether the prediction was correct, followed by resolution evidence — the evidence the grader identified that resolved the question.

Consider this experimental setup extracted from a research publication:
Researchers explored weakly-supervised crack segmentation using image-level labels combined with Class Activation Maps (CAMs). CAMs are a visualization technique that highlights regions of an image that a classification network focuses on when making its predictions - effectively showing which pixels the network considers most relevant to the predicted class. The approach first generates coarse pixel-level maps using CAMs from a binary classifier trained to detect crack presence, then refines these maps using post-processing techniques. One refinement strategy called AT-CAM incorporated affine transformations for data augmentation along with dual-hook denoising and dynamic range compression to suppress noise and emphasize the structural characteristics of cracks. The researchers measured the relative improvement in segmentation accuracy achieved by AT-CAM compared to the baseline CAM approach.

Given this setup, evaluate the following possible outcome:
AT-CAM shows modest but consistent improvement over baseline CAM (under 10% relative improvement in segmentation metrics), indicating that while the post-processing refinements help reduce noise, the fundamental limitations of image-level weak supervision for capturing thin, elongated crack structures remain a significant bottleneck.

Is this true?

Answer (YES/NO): YES